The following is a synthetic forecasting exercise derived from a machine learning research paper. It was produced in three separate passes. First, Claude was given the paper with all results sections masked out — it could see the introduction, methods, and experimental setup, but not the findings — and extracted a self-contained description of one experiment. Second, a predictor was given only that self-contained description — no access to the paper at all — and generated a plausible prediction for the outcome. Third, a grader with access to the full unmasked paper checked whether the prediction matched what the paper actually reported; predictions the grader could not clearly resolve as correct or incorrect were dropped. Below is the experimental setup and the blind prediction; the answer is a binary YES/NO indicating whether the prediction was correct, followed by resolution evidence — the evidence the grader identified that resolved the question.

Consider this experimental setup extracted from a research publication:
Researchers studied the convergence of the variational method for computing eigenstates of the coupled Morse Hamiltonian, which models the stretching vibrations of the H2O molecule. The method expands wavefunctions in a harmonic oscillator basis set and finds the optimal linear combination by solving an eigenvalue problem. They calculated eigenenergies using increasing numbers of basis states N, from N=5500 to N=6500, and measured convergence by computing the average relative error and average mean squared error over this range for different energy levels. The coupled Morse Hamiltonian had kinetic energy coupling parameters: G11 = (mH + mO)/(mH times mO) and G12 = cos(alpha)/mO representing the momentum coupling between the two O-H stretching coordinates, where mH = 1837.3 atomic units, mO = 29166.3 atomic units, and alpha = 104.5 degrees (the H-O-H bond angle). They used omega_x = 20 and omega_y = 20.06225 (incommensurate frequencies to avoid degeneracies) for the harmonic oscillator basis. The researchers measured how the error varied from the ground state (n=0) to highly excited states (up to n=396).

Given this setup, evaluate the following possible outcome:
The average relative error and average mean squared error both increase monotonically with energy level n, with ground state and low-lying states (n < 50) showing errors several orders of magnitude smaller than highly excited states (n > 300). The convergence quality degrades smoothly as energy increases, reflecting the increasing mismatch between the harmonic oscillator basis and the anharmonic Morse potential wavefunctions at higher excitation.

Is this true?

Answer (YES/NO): NO